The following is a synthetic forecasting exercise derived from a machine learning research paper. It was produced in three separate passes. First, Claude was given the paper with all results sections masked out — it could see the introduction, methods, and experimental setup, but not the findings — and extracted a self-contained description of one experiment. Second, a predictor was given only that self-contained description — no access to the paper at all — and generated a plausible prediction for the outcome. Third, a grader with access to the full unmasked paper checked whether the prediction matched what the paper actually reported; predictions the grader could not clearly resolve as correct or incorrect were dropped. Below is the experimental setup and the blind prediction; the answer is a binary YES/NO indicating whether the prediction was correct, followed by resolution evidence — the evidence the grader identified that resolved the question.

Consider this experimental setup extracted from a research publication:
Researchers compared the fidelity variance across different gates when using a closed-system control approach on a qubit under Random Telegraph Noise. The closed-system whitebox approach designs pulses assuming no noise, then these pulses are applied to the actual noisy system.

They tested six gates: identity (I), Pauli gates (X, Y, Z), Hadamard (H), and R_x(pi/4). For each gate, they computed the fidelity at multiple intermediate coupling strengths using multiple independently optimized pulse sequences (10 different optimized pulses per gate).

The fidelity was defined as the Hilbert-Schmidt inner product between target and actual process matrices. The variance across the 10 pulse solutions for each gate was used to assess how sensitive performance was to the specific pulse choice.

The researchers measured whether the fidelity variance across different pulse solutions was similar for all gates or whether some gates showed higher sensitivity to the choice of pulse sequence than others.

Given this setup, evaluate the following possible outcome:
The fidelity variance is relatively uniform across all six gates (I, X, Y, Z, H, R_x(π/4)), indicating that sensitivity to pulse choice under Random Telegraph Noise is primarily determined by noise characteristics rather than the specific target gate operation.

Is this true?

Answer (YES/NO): NO